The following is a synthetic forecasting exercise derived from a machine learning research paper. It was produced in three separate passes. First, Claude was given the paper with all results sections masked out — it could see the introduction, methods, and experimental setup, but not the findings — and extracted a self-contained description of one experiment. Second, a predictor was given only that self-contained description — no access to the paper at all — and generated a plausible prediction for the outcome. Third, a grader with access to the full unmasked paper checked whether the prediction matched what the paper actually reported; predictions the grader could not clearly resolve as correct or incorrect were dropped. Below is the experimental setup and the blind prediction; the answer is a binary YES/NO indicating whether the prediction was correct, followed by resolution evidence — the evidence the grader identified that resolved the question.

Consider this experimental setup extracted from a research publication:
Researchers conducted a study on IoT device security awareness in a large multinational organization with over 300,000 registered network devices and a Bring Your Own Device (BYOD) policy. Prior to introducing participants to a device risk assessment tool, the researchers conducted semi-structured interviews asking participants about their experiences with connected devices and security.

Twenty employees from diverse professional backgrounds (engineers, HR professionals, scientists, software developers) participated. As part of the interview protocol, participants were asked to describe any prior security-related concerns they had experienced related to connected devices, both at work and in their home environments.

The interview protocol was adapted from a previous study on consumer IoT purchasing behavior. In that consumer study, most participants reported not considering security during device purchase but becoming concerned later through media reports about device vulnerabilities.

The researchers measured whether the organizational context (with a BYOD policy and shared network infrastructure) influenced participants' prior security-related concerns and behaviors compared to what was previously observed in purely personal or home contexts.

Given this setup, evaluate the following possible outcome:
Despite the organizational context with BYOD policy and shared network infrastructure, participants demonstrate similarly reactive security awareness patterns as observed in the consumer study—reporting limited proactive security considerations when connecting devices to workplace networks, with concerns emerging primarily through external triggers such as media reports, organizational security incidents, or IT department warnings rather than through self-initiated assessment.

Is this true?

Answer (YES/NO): NO